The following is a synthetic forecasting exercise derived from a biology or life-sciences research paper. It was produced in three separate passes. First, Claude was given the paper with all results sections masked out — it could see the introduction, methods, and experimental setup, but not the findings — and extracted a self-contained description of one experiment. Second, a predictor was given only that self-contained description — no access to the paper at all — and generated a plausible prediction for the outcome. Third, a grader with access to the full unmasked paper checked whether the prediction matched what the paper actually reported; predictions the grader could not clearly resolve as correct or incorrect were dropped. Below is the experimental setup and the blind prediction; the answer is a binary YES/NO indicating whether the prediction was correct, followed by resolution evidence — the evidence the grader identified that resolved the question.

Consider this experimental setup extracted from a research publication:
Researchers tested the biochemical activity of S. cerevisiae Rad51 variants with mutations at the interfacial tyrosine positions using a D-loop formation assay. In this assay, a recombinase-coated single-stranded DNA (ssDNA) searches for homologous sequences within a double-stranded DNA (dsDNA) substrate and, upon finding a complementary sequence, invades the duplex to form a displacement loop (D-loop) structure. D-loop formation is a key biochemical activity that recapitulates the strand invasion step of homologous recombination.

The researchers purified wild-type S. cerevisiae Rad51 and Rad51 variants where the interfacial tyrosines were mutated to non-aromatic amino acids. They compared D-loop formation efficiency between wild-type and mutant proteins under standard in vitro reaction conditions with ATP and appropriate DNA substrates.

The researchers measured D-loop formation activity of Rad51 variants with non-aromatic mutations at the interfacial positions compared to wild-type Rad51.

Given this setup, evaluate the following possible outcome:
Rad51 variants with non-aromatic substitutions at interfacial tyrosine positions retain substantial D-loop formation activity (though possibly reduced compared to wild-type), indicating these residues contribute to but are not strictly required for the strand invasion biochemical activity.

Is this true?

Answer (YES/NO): NO